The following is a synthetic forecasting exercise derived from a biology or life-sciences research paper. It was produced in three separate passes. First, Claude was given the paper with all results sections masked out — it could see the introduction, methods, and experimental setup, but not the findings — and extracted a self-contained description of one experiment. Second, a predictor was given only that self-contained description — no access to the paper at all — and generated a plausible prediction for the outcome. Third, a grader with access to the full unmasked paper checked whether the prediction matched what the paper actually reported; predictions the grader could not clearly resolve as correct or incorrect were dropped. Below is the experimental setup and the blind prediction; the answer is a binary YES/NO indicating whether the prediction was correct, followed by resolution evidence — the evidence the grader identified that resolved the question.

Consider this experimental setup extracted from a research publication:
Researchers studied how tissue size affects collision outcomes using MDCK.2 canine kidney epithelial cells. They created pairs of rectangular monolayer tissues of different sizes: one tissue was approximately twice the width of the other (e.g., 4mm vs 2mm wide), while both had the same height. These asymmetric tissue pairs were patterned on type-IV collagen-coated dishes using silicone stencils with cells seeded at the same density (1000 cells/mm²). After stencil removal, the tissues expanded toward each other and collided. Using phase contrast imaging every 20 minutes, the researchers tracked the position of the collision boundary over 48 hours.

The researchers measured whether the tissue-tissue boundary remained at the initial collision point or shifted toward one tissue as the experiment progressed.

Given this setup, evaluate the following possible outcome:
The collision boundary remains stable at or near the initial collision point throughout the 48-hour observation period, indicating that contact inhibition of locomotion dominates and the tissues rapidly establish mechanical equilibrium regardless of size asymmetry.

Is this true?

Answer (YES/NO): NO